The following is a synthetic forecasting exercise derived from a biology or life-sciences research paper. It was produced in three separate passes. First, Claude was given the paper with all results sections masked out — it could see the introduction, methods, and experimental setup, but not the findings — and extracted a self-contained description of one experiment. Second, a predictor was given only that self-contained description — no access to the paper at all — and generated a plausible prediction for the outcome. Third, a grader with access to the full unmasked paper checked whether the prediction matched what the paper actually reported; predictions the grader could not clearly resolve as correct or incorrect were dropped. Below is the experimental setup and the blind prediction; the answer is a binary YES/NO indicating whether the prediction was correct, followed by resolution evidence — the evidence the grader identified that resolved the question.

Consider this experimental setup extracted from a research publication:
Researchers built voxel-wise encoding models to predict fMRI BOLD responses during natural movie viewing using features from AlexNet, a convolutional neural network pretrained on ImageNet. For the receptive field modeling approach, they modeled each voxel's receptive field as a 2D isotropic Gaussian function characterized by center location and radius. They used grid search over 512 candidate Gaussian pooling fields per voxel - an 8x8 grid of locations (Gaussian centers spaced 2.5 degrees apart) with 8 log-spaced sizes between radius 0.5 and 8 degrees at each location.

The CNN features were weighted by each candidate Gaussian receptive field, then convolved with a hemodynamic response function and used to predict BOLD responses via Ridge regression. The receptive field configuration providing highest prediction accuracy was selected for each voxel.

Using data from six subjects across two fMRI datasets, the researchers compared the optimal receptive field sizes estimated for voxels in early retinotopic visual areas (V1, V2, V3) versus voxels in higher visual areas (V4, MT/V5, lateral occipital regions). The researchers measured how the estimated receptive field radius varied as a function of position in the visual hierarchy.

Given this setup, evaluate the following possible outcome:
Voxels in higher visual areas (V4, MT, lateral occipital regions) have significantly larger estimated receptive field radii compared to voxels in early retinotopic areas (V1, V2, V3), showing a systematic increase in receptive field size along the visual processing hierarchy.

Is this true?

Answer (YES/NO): YES